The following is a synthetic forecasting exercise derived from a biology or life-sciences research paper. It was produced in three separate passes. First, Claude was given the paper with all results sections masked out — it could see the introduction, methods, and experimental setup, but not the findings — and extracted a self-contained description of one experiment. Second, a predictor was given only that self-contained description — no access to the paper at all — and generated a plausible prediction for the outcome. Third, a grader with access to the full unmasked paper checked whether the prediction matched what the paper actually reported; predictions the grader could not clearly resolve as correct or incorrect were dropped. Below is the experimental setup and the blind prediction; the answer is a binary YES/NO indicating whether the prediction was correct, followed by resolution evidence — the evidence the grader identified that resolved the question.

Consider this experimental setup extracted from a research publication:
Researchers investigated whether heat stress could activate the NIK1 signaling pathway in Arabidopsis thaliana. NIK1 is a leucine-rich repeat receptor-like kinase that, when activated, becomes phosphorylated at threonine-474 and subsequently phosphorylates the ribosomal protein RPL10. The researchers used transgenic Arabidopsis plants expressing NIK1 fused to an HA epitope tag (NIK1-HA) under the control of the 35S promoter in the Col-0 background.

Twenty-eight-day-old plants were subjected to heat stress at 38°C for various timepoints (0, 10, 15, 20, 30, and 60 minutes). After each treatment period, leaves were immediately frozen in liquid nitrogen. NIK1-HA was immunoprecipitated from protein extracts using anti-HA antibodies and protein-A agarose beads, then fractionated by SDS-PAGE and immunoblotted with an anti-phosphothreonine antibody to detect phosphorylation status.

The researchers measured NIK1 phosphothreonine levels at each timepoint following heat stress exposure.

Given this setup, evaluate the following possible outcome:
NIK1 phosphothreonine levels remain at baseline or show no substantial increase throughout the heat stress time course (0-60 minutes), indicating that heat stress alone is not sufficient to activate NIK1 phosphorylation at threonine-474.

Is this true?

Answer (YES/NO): NO